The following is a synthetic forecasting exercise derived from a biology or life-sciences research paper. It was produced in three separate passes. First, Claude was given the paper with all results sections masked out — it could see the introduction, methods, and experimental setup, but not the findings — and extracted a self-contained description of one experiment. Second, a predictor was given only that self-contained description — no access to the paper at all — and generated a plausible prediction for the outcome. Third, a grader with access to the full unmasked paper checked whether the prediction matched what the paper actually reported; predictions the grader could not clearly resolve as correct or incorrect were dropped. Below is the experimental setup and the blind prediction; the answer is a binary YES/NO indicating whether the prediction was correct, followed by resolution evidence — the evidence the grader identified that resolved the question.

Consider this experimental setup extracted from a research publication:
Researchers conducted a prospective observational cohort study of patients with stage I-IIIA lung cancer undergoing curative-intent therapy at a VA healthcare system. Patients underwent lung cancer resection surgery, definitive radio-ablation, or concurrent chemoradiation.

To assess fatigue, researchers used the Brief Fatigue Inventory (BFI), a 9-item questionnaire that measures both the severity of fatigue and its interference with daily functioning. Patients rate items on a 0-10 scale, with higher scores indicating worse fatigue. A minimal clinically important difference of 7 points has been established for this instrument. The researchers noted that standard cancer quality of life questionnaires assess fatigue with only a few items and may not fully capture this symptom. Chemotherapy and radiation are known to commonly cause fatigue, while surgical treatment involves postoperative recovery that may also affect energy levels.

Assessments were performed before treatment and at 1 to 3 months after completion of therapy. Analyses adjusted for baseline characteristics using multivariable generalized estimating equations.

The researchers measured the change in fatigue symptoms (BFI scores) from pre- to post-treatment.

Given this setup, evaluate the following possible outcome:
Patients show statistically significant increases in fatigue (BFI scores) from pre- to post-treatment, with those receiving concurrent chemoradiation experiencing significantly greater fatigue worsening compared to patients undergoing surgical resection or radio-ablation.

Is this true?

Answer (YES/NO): NO